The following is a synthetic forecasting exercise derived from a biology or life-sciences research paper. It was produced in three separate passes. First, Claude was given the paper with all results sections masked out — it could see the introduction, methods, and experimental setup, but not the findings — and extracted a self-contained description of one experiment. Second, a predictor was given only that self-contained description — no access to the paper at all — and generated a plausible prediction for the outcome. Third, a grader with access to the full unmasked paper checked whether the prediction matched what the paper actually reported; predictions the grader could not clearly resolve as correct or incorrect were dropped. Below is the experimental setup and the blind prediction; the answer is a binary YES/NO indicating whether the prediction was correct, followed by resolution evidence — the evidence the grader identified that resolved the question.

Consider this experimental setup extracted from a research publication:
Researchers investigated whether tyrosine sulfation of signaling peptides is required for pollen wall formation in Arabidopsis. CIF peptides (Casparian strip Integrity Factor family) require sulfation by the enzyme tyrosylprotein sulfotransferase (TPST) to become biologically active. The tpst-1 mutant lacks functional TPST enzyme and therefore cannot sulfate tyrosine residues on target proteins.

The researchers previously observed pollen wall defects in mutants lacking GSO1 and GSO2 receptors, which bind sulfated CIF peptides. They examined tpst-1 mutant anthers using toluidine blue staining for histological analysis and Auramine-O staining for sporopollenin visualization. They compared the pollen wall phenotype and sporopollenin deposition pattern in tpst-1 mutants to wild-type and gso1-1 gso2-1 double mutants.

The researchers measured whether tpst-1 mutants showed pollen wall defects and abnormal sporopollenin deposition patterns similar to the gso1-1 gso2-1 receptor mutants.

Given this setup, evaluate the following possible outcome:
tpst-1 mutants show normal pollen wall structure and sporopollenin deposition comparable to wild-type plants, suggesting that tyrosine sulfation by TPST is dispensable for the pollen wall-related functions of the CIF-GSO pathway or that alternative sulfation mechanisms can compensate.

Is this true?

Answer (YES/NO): NO